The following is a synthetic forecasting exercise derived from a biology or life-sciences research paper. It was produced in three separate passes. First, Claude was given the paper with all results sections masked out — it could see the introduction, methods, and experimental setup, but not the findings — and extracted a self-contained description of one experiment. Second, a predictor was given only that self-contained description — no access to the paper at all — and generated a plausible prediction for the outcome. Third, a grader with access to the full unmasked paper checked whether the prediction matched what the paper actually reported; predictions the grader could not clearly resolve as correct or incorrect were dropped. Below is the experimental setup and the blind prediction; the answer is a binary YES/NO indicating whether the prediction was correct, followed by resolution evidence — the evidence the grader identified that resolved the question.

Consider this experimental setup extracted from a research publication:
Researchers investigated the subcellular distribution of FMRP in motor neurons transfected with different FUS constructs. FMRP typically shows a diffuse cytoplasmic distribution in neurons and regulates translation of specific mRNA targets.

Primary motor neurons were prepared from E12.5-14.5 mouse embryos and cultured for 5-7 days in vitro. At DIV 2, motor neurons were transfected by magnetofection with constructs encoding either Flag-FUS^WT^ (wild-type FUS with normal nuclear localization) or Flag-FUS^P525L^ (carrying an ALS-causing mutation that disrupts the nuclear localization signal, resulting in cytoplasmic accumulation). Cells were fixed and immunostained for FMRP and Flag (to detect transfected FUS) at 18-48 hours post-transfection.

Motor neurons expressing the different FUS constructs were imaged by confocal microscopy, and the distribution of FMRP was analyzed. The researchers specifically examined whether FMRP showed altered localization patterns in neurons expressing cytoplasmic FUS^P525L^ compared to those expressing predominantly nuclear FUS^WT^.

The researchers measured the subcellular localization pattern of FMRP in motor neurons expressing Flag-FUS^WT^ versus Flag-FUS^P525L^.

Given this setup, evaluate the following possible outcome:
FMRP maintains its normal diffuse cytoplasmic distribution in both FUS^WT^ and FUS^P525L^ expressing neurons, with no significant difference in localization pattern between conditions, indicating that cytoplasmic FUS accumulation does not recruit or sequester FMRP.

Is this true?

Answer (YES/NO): NO